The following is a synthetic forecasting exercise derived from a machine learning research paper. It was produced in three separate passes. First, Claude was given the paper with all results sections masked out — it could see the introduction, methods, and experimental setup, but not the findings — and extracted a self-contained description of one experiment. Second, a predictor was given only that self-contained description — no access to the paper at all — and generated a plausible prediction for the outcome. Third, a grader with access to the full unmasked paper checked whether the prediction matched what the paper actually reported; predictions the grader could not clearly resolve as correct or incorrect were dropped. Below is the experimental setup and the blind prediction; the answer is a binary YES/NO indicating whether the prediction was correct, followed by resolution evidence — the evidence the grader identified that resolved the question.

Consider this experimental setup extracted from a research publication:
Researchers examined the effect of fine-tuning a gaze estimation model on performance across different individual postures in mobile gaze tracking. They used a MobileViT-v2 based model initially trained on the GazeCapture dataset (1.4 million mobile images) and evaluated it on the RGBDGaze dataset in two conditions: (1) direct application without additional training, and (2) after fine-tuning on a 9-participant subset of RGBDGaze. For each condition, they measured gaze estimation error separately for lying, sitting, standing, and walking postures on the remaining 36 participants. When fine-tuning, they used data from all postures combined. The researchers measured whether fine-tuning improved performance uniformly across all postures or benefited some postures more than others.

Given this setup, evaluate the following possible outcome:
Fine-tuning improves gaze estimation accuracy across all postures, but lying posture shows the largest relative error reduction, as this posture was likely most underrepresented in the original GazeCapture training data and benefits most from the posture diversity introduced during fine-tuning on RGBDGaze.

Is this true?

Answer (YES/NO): NO